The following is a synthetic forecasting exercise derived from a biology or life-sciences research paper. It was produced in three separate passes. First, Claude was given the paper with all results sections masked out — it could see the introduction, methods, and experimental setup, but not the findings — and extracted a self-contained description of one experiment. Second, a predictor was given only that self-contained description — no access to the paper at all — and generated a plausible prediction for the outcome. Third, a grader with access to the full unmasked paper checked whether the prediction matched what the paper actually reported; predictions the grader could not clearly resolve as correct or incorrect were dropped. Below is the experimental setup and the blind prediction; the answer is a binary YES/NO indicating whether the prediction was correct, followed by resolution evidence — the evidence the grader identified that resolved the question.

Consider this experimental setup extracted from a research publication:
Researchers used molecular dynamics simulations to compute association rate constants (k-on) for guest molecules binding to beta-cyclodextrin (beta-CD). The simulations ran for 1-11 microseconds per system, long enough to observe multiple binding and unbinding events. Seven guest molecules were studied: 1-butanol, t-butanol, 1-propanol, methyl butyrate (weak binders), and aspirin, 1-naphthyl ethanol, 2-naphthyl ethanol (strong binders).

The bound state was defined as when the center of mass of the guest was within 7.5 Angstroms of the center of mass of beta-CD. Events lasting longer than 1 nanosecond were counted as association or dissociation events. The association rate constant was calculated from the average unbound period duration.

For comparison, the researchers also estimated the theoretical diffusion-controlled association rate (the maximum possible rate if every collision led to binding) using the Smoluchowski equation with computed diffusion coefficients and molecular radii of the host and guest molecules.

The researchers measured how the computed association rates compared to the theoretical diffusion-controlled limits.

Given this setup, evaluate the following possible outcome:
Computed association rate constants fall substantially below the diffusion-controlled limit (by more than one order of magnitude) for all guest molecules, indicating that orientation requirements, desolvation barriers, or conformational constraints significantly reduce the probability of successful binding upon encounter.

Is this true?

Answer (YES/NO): YES